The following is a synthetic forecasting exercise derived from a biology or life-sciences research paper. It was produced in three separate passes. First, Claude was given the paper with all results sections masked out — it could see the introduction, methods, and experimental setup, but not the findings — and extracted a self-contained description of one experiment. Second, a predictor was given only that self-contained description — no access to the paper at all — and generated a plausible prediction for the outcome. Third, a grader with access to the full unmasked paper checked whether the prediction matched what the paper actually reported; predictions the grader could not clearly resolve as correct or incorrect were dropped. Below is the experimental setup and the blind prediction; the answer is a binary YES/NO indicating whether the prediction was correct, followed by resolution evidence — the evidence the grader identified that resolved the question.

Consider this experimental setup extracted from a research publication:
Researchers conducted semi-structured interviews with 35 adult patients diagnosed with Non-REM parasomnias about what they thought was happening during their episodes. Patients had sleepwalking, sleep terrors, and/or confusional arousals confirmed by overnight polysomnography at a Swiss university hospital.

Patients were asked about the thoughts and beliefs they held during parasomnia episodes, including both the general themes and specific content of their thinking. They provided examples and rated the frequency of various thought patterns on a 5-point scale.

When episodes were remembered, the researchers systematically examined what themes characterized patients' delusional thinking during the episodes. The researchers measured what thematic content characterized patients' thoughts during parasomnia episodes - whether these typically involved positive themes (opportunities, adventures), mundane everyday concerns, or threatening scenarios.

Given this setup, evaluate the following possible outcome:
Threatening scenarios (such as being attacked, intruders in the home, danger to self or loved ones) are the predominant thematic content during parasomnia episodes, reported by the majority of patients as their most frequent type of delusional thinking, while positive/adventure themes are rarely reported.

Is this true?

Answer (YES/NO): YES